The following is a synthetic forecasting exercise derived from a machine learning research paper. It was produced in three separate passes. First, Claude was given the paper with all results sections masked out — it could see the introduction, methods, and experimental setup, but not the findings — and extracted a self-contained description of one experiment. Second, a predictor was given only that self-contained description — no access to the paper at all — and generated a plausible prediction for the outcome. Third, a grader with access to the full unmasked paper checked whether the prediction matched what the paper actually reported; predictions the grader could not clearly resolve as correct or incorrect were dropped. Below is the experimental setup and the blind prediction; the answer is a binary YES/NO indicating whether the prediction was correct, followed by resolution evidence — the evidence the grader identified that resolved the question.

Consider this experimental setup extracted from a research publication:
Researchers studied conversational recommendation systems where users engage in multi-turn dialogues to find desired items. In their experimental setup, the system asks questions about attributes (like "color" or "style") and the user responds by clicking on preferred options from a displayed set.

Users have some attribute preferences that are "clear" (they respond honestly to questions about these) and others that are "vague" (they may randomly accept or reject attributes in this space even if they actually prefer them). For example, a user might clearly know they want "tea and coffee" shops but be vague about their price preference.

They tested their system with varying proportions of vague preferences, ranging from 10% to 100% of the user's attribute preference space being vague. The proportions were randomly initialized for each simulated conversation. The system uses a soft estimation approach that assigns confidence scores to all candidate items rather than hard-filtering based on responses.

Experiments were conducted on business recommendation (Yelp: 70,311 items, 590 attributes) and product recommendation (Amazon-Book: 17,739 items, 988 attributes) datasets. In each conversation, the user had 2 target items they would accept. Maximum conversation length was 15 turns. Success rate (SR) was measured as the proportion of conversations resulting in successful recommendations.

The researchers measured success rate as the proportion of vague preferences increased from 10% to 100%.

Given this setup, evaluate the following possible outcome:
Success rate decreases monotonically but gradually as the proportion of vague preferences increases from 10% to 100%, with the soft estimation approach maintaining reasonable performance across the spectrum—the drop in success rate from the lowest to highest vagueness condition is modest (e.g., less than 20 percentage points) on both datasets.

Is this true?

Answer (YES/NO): NO